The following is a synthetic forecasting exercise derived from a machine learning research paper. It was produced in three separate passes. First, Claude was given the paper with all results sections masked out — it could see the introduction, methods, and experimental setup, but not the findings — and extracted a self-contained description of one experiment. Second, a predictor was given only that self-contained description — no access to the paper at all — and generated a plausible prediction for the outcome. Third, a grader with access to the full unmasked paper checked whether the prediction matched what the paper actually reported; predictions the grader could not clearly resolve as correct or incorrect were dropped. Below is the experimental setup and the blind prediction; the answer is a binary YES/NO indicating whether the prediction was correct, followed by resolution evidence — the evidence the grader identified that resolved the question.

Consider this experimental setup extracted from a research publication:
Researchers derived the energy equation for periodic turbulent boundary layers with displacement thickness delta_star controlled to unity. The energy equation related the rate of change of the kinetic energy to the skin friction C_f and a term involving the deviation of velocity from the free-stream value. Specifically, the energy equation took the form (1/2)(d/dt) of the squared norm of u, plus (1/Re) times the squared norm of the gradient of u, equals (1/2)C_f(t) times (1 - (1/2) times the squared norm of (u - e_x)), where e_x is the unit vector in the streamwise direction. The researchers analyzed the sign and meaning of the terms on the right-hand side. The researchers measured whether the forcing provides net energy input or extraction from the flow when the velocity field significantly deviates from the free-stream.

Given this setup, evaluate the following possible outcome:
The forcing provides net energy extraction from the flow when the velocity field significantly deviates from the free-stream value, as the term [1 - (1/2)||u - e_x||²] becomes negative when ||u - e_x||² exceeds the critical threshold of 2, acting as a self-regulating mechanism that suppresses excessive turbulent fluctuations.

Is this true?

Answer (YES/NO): YES